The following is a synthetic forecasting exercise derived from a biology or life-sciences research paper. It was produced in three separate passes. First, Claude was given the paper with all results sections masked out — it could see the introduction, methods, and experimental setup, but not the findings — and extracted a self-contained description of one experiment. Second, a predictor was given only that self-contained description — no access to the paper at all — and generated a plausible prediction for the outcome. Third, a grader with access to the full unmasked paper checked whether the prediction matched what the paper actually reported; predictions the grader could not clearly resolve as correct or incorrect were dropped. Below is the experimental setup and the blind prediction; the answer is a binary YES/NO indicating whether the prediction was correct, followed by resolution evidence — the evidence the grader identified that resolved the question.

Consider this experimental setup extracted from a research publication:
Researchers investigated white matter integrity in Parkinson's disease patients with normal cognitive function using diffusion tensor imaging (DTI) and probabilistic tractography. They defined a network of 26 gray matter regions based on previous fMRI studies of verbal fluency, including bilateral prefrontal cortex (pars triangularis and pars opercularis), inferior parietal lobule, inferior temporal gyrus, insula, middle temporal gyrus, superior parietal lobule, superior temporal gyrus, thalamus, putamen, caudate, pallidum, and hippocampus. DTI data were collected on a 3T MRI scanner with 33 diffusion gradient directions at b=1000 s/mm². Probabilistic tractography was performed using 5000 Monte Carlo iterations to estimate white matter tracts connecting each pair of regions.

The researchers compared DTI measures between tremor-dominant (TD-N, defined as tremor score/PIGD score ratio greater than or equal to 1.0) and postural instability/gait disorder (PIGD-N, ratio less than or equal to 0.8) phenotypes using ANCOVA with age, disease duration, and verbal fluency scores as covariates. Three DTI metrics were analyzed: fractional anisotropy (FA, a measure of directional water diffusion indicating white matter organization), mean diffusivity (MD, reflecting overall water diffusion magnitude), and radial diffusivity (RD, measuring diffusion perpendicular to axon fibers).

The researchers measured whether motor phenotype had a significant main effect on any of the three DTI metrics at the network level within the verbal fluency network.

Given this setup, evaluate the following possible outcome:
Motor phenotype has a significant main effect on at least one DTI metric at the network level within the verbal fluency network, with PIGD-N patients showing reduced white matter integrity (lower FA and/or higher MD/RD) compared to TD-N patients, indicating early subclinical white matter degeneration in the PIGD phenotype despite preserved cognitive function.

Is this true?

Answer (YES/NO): YES